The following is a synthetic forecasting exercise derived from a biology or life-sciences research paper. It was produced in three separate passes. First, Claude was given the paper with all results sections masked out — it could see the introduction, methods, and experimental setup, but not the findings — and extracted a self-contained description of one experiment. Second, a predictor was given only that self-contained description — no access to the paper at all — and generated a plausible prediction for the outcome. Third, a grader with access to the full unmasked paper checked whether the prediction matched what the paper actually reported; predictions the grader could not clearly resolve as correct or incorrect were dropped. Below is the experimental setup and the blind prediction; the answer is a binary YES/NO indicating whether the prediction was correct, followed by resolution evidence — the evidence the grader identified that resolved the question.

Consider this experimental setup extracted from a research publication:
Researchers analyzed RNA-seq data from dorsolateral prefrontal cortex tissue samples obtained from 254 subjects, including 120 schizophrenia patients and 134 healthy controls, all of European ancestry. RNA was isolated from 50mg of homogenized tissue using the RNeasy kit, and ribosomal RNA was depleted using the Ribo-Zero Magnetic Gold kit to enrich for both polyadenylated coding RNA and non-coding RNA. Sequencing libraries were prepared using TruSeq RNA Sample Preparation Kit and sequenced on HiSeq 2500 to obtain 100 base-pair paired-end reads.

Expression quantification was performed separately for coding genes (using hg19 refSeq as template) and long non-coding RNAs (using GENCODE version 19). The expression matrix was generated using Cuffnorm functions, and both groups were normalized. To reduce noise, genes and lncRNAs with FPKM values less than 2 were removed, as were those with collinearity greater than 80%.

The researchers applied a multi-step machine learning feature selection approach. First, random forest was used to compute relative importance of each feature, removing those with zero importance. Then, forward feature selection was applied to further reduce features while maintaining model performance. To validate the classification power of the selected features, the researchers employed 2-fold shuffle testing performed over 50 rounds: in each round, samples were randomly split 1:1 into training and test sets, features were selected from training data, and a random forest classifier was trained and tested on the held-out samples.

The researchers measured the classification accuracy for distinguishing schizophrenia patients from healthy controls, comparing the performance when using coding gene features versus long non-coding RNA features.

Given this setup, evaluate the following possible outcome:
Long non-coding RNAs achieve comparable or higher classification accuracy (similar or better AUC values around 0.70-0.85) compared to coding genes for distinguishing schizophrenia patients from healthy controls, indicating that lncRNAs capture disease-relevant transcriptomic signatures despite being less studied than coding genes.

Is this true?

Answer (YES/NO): NO